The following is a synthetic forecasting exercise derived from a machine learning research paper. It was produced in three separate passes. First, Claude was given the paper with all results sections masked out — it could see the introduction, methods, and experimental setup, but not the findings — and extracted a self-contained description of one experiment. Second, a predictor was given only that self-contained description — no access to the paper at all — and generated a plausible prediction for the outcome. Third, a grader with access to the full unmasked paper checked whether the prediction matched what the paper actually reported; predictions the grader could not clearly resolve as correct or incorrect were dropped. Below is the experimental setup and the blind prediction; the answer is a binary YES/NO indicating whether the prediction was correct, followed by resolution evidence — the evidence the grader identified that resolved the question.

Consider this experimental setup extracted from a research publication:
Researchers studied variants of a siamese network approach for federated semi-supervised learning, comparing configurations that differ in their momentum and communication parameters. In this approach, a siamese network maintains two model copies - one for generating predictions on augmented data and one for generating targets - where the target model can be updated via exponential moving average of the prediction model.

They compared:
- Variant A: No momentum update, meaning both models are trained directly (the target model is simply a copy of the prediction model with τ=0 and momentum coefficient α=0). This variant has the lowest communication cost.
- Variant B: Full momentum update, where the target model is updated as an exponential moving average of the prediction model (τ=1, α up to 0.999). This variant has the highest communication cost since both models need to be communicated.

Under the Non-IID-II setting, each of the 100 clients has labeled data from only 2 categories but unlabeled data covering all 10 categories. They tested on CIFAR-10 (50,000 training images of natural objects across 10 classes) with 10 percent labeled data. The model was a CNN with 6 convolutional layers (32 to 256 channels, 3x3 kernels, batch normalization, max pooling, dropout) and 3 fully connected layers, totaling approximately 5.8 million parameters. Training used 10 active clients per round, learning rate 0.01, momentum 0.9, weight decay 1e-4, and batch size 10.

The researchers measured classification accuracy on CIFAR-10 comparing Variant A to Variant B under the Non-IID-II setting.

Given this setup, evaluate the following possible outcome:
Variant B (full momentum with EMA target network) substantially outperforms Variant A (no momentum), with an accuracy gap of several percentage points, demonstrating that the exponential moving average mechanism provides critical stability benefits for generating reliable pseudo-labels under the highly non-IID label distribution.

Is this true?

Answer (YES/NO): YES